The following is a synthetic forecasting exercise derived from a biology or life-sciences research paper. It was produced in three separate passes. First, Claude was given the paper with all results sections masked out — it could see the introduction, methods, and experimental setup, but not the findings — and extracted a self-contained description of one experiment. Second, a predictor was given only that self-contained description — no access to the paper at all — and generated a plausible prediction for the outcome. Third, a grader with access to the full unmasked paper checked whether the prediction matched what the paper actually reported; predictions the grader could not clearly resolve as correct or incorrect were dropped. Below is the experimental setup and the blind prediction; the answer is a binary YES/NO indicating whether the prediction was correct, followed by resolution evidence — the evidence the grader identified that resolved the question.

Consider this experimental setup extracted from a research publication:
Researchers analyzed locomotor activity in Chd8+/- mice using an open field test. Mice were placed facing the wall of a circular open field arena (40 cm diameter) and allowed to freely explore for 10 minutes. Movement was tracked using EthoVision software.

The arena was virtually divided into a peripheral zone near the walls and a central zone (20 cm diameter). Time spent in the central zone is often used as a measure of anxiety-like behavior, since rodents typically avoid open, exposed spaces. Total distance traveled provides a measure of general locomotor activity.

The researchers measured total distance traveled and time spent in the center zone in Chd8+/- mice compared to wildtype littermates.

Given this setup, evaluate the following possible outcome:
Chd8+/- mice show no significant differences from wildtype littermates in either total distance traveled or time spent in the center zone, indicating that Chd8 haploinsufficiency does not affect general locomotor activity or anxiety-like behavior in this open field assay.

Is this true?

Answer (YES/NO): NO